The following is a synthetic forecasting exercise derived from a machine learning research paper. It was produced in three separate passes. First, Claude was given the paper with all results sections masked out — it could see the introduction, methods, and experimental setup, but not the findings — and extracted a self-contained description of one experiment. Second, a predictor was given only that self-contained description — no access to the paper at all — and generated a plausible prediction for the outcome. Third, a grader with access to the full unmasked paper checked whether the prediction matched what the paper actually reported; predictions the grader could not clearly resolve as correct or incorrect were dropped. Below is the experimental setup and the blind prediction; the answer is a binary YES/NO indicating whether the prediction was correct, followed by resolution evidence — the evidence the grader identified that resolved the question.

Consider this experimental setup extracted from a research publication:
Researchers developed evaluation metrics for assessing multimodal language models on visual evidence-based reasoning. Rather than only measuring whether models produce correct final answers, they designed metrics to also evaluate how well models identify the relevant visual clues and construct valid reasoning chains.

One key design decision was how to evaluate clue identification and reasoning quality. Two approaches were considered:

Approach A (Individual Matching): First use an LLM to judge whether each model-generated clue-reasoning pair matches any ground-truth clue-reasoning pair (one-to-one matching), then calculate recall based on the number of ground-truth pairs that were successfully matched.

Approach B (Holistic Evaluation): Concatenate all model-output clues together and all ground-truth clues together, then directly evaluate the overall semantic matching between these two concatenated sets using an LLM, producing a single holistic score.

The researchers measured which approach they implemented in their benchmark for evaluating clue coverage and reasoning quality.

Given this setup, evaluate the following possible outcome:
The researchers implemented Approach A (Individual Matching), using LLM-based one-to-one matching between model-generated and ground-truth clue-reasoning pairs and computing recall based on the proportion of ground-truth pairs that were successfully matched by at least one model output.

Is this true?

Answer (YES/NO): NO